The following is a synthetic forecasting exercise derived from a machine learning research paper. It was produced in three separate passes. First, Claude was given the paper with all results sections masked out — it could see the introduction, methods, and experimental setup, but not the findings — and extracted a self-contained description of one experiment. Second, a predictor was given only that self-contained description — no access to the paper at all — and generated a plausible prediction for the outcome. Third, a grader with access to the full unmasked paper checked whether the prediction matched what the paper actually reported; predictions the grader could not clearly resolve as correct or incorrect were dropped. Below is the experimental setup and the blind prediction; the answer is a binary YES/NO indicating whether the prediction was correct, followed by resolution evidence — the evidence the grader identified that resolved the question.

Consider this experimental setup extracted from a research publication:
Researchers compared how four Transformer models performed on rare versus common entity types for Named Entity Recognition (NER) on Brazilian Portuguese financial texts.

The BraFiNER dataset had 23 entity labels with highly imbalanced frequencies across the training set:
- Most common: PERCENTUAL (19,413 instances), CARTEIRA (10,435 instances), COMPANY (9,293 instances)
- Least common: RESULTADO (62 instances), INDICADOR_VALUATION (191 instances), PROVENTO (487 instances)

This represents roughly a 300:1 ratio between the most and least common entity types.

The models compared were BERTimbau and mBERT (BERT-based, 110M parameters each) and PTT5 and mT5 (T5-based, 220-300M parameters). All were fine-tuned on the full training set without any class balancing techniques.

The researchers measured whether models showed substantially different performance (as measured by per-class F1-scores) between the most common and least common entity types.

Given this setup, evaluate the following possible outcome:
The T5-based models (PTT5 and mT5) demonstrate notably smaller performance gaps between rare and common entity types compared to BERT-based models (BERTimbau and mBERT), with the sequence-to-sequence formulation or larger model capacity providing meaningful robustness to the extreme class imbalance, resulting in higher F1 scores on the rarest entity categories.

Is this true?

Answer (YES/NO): YES